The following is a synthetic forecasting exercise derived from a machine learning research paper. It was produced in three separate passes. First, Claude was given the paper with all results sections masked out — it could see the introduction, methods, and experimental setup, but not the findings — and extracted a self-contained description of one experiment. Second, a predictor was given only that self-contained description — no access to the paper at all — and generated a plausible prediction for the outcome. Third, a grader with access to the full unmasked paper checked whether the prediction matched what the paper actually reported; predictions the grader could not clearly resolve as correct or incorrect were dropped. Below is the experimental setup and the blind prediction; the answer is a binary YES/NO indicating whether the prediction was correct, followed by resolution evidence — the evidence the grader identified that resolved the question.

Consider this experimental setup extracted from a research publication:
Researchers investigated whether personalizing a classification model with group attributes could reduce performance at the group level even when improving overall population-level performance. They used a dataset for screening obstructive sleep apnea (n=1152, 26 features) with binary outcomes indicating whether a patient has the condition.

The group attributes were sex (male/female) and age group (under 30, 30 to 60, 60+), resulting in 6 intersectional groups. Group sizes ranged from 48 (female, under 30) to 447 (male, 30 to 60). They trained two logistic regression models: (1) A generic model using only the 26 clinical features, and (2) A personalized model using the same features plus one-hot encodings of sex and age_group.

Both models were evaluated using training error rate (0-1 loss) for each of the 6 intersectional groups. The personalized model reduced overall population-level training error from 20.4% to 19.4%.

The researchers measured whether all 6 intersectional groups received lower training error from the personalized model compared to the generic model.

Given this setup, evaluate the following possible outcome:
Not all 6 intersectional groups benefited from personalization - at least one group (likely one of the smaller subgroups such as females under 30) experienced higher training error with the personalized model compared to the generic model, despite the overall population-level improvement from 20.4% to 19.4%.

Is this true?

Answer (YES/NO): NO